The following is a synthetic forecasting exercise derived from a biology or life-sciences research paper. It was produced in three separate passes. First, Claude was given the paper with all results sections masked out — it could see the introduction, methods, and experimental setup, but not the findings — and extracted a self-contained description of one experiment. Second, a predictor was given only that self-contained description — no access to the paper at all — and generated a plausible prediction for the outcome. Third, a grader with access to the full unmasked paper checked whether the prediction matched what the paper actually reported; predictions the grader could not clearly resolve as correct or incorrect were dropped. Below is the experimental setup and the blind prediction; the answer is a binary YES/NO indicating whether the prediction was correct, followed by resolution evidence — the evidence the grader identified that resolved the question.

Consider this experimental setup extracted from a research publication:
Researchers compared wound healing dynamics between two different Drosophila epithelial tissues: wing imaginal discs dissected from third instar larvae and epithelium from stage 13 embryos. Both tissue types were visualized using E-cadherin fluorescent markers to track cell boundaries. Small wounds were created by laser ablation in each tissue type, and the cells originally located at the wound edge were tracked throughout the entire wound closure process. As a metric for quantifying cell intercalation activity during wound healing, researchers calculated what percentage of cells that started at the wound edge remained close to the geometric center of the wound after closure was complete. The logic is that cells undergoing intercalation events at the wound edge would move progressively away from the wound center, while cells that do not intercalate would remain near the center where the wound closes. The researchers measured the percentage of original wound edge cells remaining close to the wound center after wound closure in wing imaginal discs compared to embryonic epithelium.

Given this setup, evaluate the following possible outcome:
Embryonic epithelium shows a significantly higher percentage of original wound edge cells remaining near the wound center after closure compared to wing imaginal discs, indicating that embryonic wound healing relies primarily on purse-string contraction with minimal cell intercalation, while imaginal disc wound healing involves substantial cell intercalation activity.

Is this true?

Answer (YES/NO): YES